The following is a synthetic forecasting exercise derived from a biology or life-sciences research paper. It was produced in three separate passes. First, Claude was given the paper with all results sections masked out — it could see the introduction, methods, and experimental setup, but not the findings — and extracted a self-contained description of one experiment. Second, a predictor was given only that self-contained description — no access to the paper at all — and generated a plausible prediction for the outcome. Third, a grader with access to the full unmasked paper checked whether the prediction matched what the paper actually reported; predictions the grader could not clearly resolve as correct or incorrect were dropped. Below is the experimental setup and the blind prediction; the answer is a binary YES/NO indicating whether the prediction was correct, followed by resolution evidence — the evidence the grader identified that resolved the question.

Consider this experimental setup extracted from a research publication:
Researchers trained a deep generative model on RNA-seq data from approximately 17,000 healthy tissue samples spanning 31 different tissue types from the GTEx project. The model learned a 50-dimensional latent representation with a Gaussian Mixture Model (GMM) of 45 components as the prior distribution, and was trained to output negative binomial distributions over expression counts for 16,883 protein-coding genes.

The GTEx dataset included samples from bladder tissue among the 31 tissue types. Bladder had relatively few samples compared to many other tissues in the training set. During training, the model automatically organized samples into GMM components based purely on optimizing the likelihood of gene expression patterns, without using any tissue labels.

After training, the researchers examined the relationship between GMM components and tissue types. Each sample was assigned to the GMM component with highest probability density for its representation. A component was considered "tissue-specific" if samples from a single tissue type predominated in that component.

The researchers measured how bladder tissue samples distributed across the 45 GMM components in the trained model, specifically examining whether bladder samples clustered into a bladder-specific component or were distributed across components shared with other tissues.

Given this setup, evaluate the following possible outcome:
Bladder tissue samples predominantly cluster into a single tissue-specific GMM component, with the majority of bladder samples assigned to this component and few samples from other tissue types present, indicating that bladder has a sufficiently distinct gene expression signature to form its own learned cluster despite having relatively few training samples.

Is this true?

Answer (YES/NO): NO